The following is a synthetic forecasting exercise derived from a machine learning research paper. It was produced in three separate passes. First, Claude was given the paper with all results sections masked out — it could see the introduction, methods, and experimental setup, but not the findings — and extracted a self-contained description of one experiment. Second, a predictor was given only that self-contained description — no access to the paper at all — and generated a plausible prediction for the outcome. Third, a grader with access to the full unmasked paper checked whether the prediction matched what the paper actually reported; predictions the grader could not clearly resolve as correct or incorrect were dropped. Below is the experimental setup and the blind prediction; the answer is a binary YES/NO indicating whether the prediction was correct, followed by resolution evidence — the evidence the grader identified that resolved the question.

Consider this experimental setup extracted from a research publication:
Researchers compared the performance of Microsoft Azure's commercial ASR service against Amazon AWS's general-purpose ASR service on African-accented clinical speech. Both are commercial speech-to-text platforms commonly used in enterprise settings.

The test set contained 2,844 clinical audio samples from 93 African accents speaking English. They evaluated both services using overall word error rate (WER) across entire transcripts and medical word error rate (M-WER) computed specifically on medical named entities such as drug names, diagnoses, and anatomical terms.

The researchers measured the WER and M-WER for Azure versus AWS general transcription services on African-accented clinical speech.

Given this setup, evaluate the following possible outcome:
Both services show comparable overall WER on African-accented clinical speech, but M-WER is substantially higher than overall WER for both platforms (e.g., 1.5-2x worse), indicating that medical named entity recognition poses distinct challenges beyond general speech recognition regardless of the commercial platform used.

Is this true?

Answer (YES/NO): NO